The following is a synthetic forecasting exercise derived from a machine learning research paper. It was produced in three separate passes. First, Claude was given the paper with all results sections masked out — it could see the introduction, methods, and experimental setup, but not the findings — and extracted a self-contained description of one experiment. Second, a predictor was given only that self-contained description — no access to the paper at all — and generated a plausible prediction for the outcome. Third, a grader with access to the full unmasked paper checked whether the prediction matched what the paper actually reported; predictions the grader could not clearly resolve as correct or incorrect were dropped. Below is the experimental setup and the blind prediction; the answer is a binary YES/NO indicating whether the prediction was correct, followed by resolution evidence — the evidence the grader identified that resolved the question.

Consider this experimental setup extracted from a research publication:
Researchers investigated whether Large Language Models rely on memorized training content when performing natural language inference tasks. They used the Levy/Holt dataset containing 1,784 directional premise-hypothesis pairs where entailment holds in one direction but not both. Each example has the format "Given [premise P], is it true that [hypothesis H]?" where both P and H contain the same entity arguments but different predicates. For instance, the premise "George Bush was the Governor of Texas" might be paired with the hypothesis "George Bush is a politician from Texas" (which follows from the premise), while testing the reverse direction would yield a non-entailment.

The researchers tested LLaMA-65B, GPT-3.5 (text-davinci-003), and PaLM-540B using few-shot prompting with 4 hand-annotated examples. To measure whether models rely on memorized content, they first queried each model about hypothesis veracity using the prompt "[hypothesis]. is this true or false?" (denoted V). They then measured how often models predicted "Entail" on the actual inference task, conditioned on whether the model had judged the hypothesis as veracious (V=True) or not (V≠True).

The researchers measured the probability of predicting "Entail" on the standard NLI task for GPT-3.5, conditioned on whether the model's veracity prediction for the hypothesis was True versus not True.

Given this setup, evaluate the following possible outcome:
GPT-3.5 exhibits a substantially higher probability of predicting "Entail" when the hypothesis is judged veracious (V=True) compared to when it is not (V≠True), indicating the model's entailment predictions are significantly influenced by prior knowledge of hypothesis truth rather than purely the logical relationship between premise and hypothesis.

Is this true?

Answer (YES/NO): YES